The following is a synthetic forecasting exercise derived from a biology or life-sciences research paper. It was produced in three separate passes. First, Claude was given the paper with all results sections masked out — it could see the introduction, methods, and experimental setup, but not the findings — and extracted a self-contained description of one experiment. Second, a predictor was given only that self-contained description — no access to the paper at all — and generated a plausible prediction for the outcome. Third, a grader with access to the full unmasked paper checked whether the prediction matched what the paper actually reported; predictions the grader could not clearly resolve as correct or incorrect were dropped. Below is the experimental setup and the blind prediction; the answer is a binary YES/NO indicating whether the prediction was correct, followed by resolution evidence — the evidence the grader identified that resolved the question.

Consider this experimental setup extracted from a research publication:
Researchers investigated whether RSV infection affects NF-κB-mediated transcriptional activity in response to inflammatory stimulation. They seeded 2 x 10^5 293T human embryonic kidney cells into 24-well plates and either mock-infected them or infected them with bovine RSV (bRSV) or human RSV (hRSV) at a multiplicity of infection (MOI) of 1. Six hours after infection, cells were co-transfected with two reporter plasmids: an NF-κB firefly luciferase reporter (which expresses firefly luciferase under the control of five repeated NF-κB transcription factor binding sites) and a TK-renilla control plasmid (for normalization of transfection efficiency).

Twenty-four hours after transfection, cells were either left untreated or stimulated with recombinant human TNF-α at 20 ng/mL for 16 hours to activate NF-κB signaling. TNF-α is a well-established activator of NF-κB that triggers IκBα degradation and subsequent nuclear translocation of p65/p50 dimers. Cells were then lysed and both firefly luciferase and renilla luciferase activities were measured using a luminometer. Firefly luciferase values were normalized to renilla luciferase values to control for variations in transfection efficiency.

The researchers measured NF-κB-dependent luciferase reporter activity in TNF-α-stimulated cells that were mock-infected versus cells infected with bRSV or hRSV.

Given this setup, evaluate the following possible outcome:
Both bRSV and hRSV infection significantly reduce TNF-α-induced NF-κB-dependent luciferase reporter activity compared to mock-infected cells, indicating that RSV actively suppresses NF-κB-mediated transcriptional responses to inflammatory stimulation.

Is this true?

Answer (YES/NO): YES